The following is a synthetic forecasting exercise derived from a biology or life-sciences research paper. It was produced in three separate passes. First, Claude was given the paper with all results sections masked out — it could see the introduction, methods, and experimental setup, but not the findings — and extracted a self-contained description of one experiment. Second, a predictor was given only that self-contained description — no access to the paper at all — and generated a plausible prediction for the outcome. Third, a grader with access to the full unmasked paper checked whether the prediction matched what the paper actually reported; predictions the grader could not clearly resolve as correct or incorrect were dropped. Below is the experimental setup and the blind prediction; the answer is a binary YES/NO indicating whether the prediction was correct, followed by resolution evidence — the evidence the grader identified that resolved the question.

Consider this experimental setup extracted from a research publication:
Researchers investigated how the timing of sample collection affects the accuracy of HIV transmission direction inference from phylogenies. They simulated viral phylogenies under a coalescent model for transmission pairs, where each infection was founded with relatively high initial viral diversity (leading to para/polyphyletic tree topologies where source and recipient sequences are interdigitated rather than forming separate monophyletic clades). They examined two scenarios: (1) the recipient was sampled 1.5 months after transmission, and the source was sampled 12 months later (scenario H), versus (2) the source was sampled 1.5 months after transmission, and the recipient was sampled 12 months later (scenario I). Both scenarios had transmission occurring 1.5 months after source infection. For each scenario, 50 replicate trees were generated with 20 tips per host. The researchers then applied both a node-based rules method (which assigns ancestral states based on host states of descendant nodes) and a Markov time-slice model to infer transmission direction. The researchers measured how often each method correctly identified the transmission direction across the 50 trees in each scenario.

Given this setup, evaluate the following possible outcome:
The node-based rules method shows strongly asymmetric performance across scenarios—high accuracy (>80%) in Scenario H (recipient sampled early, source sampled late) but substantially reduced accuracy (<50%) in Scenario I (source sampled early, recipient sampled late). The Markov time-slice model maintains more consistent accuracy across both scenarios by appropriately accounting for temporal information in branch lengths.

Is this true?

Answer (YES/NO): NO